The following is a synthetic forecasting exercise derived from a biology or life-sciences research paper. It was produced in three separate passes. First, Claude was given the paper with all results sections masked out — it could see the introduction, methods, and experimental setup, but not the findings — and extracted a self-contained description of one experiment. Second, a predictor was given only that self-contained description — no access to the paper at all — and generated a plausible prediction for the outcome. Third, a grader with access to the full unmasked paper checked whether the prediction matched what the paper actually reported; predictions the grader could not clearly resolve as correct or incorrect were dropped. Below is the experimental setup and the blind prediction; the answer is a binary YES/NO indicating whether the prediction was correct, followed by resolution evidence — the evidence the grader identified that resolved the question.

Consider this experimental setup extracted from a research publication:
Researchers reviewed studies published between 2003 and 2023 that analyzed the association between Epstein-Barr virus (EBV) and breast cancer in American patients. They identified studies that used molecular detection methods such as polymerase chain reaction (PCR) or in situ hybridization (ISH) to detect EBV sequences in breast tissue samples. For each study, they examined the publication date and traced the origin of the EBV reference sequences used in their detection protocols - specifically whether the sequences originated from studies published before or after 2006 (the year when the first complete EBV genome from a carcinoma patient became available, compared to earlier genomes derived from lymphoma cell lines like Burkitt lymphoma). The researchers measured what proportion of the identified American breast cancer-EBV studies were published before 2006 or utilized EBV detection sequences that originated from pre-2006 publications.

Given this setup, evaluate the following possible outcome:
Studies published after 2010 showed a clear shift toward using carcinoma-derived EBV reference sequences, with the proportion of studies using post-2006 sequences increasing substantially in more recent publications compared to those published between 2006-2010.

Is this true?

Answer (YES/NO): NO